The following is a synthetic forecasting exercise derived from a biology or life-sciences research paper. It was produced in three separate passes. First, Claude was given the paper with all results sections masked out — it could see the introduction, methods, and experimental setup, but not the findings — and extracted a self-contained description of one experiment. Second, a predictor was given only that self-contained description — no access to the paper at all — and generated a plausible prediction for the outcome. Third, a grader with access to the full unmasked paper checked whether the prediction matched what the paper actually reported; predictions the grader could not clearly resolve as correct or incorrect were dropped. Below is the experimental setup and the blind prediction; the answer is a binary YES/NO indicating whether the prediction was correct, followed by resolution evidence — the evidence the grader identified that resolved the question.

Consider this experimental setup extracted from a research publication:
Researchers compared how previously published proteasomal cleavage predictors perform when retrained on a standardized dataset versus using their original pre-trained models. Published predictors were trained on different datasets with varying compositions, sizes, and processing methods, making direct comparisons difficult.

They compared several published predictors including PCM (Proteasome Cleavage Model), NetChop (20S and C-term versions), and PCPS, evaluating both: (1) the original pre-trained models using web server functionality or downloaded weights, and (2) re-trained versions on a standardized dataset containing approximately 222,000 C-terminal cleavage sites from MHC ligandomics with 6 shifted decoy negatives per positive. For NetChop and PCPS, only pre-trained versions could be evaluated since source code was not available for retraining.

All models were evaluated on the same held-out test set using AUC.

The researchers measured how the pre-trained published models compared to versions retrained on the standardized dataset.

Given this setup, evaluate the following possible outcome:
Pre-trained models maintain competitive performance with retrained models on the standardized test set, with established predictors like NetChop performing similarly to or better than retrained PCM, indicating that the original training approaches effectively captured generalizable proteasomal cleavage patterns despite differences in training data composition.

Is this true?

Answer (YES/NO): NO